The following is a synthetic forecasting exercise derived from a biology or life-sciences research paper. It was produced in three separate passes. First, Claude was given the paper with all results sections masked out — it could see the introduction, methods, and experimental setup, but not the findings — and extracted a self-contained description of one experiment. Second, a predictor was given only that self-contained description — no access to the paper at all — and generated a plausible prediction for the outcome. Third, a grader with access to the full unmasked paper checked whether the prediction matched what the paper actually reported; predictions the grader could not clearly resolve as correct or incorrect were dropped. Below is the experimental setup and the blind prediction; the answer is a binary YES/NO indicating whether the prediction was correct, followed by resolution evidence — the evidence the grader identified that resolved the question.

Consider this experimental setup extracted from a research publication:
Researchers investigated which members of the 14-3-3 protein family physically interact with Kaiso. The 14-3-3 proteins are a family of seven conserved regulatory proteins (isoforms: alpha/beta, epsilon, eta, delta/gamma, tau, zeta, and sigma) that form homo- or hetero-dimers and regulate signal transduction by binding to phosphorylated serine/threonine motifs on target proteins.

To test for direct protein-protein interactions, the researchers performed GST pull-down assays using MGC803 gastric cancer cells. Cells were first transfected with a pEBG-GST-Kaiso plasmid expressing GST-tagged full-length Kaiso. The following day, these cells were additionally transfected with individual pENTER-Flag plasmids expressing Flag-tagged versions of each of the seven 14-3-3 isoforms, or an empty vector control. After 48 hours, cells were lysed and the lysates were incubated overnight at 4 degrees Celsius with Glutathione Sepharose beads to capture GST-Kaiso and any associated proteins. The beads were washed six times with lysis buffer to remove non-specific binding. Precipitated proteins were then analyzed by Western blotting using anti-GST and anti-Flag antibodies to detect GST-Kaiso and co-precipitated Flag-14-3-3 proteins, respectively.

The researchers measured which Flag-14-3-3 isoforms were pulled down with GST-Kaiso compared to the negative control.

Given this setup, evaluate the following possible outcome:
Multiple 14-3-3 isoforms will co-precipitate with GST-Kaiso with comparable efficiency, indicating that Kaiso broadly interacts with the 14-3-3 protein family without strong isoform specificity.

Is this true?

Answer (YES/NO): NO